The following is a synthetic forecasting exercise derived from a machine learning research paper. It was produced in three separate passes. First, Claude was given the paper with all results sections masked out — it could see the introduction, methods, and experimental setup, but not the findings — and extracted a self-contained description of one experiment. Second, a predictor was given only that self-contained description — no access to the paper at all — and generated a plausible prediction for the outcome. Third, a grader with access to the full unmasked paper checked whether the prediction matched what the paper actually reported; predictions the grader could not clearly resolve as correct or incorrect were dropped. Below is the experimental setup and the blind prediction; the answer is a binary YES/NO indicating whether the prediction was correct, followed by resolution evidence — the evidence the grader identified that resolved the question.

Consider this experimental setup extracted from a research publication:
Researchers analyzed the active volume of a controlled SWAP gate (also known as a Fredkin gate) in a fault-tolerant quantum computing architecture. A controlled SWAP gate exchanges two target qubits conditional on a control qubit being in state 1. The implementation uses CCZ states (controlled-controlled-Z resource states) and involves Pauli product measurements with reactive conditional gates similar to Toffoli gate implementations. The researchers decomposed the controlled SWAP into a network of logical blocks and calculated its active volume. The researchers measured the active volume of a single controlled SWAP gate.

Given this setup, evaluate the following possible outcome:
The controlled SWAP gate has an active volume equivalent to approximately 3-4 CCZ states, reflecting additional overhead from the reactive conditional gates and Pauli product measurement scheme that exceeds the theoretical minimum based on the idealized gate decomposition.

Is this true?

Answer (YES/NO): NO